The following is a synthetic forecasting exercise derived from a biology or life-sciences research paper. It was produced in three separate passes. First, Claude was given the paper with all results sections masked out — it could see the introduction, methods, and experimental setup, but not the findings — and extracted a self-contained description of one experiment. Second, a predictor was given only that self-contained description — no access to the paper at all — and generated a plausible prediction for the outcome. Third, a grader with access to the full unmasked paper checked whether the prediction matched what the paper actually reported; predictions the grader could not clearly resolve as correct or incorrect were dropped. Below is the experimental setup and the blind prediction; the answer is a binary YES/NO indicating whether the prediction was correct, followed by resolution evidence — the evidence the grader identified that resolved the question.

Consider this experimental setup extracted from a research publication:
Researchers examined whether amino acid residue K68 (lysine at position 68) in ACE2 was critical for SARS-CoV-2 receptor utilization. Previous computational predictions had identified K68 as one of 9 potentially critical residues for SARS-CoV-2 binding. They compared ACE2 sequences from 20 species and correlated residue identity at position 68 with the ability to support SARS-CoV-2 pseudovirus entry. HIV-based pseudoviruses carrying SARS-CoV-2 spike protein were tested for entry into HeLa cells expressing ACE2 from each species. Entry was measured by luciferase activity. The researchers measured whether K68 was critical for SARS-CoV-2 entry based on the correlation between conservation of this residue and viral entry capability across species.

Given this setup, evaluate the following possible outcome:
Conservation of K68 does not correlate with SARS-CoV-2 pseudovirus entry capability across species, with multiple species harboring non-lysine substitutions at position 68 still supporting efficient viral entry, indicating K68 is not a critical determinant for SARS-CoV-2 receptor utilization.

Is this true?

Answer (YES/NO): YES